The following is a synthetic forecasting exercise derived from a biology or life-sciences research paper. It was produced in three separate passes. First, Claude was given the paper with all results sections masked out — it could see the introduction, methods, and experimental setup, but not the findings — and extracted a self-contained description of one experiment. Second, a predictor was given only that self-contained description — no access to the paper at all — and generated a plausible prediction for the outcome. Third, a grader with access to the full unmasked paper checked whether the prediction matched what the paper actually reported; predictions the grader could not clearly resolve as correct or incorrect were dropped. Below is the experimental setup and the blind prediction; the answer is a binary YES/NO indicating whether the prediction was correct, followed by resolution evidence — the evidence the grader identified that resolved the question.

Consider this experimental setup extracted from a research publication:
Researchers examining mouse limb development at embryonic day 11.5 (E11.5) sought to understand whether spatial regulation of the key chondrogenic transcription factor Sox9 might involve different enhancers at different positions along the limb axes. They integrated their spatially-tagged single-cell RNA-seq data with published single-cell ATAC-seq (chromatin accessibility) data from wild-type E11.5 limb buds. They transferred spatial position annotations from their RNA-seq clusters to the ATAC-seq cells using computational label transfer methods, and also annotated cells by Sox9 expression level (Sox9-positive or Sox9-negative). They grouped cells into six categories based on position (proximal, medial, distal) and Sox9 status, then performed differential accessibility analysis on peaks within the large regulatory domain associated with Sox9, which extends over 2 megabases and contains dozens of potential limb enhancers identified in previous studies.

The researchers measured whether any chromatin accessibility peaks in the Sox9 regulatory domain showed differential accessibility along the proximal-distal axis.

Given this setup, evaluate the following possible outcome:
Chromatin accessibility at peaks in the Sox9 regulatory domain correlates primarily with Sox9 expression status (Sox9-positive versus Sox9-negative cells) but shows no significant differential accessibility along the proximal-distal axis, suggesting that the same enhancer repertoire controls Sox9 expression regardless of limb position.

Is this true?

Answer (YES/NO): NO